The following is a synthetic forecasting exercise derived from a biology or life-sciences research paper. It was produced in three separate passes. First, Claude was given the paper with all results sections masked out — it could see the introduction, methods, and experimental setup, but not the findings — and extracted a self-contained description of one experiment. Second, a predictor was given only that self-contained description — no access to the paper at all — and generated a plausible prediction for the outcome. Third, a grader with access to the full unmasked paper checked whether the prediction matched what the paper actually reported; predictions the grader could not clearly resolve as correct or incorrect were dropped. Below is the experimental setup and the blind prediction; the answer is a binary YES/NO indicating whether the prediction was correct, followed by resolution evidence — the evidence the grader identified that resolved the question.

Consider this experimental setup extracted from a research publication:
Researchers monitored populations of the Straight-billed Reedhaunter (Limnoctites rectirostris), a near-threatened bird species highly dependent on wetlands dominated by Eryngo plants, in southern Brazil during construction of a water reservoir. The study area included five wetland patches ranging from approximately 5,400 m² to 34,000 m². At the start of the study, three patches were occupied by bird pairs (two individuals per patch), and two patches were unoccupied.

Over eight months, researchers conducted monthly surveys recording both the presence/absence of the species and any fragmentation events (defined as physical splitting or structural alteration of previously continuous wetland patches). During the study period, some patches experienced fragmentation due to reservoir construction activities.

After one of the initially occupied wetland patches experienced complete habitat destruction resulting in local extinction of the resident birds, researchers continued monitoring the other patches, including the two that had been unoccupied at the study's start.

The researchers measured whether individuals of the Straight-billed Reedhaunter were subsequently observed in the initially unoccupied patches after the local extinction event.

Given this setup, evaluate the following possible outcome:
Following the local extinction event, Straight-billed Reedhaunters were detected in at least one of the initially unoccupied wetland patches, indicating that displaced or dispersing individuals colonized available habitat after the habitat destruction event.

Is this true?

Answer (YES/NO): YES